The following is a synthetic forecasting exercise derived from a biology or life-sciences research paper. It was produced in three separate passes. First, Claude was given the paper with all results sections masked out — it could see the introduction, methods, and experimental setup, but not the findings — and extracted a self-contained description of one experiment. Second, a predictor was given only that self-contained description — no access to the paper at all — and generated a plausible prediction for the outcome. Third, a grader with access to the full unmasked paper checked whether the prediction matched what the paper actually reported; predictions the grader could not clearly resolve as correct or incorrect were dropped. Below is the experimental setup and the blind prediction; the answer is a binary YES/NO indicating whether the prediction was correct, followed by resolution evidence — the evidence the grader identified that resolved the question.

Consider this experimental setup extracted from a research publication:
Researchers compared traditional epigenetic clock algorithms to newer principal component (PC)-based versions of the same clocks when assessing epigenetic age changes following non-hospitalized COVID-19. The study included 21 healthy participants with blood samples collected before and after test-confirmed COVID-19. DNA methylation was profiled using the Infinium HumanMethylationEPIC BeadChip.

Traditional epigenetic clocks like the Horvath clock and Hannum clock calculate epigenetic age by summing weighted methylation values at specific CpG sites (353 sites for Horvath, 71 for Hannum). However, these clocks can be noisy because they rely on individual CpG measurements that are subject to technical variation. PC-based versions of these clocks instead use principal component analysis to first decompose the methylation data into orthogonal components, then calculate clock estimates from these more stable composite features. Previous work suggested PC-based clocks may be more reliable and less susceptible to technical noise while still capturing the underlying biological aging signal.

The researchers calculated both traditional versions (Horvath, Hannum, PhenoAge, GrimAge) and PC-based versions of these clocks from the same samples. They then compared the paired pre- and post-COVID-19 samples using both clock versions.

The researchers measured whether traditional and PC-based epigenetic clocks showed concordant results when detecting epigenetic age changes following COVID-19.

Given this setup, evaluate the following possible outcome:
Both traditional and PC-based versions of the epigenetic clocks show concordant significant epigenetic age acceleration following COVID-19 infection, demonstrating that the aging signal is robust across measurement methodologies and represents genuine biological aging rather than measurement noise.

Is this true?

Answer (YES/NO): NO